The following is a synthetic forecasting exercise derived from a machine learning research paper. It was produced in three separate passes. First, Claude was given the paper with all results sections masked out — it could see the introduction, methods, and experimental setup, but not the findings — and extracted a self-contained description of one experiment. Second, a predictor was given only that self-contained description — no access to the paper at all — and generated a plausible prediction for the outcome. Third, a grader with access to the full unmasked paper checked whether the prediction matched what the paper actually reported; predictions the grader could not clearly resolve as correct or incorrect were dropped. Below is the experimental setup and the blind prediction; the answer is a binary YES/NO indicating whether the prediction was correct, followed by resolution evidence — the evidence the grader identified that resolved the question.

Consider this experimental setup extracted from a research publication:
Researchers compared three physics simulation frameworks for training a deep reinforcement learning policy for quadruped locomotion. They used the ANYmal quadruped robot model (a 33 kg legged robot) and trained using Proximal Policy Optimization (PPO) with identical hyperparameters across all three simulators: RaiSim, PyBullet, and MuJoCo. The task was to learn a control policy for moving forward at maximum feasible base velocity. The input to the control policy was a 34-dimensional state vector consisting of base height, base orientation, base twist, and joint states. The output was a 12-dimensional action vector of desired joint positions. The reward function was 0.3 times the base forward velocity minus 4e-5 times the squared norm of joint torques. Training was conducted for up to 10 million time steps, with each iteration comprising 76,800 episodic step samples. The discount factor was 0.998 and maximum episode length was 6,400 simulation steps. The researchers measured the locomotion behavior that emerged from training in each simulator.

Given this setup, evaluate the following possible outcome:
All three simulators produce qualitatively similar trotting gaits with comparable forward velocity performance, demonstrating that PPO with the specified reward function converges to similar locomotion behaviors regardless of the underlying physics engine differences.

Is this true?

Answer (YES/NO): NO